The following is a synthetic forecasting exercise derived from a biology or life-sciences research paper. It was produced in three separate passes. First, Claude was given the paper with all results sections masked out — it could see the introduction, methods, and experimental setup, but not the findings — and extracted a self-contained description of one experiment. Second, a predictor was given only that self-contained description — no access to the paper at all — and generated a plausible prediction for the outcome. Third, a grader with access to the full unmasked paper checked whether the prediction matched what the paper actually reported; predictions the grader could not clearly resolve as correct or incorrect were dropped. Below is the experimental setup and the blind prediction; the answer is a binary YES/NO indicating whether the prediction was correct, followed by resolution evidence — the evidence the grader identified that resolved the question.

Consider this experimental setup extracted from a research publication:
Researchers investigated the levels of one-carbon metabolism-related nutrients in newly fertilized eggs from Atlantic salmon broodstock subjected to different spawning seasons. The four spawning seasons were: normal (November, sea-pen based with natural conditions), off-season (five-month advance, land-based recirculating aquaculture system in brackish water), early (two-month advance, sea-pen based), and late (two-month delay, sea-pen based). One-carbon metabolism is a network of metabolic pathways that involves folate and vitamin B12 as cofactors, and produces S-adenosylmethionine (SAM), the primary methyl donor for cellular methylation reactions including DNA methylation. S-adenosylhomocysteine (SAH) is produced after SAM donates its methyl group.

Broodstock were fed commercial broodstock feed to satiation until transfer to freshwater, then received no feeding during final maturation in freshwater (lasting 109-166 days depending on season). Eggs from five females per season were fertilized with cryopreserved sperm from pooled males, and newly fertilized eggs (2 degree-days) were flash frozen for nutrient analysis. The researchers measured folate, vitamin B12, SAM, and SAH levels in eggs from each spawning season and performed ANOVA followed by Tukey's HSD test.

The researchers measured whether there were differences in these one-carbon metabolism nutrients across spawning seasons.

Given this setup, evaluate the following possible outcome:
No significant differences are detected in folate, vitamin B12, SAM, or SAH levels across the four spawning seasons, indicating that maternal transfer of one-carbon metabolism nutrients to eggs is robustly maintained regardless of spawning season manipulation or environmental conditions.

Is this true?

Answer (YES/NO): NO